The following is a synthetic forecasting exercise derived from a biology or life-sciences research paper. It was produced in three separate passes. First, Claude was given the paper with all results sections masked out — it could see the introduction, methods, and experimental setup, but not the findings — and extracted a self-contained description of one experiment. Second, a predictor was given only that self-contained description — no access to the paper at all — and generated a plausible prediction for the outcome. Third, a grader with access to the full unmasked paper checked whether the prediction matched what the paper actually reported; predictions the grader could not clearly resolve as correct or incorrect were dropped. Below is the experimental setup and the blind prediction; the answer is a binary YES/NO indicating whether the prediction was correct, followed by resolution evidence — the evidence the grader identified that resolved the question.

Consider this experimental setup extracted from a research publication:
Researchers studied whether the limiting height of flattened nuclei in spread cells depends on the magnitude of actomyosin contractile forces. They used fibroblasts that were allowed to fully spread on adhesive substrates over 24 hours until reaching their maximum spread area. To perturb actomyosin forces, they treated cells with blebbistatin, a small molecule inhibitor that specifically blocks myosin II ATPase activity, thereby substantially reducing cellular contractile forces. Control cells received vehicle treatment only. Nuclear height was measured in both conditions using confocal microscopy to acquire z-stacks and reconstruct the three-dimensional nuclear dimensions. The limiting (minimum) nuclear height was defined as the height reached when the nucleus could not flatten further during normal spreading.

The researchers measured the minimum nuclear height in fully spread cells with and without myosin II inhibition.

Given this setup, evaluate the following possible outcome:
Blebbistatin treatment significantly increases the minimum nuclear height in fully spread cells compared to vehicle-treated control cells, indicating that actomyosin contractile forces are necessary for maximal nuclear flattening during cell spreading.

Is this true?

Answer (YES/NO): NO